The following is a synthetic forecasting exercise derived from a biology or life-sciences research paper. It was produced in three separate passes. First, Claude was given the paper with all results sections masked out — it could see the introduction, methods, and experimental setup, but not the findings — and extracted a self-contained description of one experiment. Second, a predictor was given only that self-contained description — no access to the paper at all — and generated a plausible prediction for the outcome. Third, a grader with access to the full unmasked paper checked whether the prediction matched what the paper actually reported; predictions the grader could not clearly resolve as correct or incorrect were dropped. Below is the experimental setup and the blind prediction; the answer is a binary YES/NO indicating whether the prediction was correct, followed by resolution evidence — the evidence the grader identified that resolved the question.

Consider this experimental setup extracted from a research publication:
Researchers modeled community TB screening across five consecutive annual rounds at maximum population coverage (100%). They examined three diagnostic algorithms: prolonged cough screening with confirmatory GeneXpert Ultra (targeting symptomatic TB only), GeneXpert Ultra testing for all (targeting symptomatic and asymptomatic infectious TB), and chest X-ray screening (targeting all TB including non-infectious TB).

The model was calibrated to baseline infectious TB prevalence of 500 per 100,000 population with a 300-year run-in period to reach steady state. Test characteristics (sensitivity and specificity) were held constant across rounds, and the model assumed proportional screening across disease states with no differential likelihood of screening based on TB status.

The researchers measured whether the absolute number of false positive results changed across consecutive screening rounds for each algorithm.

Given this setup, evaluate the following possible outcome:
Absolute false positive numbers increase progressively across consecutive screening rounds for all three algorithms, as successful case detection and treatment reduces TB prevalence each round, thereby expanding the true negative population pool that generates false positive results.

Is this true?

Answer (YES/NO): YES